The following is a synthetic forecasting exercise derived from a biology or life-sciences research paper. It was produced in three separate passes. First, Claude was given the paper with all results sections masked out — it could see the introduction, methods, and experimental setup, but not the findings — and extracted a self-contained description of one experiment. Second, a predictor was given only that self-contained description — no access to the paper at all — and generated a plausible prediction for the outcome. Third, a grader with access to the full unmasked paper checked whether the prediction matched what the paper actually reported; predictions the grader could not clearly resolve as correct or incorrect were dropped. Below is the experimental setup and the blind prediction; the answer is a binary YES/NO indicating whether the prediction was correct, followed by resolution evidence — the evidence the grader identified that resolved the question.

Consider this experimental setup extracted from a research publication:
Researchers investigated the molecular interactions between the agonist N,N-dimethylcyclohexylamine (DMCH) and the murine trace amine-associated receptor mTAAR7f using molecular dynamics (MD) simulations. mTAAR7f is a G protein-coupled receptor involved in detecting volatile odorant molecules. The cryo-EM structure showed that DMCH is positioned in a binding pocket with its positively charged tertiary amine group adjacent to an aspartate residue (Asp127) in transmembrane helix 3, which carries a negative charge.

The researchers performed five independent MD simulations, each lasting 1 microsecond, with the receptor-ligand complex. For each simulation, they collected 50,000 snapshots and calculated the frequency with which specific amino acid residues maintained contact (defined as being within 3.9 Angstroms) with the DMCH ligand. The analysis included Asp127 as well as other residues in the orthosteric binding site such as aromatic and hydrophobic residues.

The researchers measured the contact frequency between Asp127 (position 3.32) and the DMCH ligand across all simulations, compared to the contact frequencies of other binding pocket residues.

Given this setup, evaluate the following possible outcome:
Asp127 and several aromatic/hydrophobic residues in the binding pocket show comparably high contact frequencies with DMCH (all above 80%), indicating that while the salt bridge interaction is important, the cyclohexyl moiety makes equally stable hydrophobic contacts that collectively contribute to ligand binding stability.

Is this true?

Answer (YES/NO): NO